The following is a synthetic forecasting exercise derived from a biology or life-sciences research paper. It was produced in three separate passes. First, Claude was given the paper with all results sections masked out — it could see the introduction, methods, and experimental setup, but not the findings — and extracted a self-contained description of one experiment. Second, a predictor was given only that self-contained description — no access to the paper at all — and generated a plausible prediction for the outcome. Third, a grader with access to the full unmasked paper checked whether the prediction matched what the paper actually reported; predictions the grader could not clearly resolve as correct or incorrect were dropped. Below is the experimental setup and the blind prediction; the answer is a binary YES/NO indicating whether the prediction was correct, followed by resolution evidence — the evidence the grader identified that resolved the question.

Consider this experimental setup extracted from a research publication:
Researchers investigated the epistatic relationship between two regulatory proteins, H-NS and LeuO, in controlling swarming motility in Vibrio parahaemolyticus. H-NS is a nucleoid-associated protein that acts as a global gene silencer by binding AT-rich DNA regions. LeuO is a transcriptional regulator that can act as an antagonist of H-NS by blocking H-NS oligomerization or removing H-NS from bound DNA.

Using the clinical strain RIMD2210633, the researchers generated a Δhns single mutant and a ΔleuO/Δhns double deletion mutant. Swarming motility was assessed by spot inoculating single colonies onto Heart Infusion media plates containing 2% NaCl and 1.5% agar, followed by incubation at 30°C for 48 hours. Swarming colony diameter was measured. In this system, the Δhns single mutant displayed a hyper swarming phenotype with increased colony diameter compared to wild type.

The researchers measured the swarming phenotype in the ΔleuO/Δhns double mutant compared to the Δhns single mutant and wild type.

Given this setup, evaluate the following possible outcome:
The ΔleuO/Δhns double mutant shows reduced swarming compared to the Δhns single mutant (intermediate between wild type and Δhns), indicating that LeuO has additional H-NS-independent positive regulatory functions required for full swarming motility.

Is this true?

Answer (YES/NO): NO